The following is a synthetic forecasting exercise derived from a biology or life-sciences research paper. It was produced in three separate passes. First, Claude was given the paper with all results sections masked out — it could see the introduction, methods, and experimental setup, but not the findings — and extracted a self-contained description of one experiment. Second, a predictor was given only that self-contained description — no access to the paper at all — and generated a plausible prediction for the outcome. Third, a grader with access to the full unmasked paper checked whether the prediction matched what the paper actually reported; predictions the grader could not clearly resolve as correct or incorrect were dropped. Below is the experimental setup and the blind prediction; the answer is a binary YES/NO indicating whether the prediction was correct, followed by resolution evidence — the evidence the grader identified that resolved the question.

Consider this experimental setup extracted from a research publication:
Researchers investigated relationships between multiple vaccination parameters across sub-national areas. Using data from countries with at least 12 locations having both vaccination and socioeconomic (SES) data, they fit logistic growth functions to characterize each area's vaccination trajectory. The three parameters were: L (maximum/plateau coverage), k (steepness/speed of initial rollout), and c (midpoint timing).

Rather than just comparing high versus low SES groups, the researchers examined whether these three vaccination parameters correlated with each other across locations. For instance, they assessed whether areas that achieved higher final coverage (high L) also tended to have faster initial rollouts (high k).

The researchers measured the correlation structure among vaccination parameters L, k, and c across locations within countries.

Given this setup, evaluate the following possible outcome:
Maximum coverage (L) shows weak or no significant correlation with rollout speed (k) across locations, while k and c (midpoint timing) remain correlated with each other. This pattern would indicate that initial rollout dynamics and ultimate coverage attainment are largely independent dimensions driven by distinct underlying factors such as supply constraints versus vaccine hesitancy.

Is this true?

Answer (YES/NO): YES